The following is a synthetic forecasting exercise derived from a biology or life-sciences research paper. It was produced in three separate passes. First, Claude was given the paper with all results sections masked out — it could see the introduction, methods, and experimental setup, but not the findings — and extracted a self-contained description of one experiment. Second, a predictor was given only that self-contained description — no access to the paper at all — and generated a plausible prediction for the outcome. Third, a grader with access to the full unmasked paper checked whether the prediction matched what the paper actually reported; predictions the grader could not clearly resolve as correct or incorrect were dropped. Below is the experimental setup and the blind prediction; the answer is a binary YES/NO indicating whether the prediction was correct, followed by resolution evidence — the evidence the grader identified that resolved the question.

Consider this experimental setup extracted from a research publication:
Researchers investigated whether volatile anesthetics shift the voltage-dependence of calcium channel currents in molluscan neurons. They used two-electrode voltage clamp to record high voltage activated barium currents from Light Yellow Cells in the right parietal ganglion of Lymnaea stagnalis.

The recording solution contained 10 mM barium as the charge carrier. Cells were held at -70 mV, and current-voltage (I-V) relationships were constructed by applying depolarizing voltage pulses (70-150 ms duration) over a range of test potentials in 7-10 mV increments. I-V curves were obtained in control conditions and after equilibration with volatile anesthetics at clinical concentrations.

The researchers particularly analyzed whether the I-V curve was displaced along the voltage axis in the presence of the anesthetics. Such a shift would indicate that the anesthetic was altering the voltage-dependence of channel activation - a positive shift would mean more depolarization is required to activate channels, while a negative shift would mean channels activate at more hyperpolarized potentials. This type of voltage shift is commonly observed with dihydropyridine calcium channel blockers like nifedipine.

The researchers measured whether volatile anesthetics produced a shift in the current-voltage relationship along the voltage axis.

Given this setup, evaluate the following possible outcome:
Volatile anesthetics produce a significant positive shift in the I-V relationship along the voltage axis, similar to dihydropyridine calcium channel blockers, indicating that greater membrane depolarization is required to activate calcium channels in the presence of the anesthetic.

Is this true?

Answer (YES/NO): NO